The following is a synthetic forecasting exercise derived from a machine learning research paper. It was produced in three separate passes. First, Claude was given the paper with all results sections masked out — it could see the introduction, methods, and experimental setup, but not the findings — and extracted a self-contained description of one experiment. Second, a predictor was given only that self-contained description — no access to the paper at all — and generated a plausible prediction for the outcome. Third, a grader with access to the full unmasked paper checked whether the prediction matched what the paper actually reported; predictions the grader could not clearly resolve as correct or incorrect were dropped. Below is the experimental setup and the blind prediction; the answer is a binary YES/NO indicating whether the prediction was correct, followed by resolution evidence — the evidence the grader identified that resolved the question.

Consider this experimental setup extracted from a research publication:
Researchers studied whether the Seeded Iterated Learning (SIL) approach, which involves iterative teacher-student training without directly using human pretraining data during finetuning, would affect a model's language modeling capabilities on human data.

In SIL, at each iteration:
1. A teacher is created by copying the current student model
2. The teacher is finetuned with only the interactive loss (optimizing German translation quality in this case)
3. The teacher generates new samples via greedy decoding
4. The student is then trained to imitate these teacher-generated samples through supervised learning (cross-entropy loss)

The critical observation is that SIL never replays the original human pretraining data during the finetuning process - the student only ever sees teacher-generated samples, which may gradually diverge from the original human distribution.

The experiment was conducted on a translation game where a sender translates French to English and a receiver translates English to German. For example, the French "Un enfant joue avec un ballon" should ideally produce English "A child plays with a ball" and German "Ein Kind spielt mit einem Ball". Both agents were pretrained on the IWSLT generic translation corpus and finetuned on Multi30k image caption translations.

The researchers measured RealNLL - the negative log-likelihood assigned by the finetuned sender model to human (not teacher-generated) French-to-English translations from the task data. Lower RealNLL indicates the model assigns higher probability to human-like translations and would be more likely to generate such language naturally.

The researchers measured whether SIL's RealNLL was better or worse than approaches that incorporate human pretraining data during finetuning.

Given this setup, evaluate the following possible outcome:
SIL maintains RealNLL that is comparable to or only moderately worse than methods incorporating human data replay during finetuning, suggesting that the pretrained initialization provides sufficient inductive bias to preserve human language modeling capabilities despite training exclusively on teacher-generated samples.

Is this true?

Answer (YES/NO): NO